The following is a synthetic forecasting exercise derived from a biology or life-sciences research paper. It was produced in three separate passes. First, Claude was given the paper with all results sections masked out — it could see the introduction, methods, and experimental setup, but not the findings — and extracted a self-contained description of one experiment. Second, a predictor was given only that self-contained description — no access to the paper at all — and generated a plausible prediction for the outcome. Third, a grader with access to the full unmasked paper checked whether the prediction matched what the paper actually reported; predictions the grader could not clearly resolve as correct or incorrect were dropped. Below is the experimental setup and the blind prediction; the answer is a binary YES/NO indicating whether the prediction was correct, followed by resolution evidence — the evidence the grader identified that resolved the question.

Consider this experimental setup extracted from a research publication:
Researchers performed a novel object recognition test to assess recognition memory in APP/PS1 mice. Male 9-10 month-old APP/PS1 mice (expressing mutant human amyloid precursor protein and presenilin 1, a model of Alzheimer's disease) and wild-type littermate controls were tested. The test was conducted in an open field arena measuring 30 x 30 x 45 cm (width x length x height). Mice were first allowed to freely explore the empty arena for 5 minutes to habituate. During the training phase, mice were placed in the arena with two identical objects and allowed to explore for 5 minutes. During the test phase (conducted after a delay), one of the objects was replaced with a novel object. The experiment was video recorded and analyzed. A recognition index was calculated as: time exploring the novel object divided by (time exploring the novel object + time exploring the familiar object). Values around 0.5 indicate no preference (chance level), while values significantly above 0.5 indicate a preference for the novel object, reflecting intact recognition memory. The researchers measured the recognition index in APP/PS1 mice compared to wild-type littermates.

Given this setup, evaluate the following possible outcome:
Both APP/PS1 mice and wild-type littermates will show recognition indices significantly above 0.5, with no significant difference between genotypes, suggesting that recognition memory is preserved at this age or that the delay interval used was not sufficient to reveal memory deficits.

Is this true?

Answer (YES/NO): NO